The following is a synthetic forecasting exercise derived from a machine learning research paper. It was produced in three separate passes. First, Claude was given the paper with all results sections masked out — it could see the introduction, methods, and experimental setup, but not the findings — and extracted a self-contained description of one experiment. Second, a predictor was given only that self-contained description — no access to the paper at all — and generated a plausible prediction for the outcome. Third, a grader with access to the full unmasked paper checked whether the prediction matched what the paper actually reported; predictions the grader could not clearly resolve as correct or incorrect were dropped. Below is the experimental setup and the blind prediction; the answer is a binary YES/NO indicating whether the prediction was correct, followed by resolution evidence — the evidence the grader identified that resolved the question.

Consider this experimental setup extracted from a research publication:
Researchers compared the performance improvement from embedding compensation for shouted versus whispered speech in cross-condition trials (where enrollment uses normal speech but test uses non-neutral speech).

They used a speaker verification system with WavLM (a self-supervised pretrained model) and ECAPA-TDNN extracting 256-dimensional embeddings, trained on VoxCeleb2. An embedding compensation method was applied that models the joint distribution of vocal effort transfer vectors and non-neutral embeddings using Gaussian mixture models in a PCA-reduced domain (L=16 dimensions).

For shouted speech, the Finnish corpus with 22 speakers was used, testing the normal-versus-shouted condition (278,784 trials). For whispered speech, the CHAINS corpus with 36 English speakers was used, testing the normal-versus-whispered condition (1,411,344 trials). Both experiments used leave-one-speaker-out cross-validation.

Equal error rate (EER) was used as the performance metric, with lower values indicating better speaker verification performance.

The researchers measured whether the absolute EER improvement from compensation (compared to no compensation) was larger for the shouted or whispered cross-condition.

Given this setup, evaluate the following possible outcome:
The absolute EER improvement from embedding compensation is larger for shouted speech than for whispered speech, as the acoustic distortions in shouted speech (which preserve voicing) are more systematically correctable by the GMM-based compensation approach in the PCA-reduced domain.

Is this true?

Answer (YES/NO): YES